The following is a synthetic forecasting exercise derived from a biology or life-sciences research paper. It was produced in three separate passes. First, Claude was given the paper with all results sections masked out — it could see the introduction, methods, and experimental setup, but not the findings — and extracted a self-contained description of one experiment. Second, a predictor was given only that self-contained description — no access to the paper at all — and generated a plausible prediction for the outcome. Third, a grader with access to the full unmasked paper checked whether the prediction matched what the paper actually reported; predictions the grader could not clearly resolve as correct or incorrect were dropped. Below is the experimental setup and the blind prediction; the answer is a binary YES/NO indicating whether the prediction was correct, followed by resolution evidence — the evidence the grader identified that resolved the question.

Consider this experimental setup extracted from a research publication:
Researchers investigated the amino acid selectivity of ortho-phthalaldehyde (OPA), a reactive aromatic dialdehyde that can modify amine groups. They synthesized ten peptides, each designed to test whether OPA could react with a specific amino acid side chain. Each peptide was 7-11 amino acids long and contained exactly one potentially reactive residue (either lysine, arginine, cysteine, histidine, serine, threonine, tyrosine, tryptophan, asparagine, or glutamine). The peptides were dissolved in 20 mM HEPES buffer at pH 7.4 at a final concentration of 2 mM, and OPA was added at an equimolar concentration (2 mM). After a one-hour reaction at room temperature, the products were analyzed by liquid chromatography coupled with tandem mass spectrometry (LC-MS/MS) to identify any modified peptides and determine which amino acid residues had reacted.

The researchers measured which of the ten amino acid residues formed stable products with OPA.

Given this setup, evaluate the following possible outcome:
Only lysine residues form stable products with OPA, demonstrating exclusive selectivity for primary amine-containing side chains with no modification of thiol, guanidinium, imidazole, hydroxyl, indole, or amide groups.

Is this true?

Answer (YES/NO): NO